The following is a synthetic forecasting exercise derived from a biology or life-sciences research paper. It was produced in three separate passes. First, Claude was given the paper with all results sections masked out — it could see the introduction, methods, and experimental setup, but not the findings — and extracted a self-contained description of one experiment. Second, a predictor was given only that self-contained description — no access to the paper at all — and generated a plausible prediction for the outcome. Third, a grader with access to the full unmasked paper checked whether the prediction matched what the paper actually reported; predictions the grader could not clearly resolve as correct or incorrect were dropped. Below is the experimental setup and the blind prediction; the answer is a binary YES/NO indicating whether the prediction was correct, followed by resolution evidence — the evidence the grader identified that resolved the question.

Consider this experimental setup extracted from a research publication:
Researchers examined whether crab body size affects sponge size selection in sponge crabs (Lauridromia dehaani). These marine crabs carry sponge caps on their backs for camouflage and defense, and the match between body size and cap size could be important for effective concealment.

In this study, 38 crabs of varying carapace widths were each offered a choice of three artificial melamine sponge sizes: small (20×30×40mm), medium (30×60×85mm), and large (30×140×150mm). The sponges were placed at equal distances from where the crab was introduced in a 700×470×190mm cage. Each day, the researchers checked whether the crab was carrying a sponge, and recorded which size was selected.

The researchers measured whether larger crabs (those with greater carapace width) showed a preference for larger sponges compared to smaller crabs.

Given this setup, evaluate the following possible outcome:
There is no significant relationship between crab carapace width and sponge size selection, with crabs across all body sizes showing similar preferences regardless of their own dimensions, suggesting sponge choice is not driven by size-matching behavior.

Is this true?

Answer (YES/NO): NO